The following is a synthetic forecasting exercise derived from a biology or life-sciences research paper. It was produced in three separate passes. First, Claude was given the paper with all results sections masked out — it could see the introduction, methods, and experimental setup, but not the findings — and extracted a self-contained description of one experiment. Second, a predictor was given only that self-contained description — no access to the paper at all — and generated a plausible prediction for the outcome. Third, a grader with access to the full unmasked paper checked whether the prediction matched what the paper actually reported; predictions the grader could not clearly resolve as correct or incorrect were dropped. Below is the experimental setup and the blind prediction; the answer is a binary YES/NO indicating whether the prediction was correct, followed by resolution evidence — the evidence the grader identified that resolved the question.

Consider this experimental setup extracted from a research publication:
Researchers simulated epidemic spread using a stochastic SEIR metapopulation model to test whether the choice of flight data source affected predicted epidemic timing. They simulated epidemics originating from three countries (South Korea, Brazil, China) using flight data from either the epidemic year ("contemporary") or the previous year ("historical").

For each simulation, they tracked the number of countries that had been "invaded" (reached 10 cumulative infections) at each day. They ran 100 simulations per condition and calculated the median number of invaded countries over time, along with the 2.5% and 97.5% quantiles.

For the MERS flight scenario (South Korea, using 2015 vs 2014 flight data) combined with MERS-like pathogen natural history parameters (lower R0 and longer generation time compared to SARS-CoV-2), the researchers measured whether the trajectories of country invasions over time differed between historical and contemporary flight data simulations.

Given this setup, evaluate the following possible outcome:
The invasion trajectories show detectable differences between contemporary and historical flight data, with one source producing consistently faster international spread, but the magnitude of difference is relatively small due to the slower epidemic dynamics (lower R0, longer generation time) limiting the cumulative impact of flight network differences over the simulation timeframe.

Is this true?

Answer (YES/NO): NO